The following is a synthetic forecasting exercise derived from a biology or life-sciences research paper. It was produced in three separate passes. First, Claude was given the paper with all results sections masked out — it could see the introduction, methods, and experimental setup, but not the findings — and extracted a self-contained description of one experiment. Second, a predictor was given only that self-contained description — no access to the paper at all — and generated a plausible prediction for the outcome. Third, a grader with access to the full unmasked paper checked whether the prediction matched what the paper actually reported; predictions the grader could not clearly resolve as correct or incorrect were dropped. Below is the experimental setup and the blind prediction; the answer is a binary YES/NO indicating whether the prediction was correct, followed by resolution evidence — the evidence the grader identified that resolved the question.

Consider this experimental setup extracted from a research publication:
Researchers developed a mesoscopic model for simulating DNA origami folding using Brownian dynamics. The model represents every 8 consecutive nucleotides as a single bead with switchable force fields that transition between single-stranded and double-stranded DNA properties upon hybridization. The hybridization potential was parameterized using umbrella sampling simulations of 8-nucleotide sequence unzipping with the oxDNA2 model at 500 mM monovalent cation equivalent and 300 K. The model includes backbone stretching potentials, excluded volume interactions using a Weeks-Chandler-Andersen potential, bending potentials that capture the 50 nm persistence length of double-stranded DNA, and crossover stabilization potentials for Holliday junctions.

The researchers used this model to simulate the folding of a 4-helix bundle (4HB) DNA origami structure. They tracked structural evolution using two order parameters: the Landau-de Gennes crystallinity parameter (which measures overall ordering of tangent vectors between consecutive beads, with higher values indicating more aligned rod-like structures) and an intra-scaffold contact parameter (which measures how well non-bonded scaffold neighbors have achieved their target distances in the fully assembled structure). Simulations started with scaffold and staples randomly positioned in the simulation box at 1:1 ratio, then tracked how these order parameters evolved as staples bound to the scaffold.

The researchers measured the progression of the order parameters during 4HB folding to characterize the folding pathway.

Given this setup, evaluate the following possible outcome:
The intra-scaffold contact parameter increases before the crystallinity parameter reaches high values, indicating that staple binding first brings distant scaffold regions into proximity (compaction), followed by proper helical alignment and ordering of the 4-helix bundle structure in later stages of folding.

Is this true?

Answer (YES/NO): YES